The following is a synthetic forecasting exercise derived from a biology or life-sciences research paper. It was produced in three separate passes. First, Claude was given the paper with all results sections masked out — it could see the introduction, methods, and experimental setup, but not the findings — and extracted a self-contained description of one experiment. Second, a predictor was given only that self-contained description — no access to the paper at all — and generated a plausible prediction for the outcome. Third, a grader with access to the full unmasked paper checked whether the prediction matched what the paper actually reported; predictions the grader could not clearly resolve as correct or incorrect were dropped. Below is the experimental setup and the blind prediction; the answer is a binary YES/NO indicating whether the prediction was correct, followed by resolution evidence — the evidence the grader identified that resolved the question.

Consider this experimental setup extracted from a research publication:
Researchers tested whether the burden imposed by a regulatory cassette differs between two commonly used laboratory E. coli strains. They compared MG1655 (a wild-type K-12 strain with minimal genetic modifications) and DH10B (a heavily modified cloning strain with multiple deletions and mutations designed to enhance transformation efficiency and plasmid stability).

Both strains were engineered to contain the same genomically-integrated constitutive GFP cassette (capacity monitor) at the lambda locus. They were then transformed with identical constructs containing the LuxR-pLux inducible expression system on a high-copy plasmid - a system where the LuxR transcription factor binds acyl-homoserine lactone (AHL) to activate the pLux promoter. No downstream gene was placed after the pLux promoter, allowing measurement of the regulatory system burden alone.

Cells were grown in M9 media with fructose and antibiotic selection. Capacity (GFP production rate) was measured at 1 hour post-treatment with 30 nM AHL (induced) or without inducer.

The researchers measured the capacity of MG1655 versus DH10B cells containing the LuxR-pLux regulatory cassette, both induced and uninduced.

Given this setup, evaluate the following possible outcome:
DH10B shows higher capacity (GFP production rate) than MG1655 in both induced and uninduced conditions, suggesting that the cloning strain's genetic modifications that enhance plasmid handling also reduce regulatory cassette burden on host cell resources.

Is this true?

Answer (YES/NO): NO